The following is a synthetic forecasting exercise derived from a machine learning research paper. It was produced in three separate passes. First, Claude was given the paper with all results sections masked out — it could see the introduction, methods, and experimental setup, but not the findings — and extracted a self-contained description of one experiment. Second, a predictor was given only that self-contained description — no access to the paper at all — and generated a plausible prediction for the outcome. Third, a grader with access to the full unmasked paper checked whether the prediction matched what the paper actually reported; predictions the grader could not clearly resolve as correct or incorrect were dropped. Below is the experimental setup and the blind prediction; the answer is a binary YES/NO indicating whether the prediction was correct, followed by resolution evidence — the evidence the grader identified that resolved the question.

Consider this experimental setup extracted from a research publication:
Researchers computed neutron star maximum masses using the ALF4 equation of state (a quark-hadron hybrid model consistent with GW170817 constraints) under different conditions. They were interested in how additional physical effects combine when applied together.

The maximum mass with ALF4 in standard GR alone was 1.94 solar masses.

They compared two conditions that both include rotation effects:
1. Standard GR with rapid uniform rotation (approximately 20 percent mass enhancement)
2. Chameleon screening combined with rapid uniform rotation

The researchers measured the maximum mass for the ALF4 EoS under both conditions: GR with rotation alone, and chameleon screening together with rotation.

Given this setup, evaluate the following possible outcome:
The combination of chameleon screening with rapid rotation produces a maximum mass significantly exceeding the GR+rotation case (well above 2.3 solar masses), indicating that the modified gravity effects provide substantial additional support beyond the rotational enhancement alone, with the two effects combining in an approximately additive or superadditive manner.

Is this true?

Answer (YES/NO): NO